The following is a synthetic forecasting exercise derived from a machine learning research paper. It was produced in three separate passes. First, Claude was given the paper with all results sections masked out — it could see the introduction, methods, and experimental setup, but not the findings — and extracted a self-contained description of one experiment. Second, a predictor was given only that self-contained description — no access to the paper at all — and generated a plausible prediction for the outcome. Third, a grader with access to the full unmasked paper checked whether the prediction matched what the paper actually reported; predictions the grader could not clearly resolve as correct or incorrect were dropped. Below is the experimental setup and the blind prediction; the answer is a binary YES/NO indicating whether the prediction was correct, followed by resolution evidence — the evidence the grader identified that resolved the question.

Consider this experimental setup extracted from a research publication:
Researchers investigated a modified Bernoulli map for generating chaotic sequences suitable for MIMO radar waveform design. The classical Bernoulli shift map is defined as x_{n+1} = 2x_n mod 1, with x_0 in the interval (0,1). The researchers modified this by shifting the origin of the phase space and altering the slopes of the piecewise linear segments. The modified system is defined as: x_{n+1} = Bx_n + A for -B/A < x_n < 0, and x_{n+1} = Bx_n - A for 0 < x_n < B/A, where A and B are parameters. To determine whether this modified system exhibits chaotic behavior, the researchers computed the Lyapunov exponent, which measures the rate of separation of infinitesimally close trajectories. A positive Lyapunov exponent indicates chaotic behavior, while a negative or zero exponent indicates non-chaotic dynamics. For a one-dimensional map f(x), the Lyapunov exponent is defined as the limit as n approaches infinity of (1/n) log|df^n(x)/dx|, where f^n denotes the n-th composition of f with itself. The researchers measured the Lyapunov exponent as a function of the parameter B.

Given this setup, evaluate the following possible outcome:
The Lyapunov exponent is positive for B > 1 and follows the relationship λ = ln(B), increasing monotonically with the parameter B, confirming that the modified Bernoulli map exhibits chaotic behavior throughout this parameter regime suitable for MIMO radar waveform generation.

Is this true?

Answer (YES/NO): YES